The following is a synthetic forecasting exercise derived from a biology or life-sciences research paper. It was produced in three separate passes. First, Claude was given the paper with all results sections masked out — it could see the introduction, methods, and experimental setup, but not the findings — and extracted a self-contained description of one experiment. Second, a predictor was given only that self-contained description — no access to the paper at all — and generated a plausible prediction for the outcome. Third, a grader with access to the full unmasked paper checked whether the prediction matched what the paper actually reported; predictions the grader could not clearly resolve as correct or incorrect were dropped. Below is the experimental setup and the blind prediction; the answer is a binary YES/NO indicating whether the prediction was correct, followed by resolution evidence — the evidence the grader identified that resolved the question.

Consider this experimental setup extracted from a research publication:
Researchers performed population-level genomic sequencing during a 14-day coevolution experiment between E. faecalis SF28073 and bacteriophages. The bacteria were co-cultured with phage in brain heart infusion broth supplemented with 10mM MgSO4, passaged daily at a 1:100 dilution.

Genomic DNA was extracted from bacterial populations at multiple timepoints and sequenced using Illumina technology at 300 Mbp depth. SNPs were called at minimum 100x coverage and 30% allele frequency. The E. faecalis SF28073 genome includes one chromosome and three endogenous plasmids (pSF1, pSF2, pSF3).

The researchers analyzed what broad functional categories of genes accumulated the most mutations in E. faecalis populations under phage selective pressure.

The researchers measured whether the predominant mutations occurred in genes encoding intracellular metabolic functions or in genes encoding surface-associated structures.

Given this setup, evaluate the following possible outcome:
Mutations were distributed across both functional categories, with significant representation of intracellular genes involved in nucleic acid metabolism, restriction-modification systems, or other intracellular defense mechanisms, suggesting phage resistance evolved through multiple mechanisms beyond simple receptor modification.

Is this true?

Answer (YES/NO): NO